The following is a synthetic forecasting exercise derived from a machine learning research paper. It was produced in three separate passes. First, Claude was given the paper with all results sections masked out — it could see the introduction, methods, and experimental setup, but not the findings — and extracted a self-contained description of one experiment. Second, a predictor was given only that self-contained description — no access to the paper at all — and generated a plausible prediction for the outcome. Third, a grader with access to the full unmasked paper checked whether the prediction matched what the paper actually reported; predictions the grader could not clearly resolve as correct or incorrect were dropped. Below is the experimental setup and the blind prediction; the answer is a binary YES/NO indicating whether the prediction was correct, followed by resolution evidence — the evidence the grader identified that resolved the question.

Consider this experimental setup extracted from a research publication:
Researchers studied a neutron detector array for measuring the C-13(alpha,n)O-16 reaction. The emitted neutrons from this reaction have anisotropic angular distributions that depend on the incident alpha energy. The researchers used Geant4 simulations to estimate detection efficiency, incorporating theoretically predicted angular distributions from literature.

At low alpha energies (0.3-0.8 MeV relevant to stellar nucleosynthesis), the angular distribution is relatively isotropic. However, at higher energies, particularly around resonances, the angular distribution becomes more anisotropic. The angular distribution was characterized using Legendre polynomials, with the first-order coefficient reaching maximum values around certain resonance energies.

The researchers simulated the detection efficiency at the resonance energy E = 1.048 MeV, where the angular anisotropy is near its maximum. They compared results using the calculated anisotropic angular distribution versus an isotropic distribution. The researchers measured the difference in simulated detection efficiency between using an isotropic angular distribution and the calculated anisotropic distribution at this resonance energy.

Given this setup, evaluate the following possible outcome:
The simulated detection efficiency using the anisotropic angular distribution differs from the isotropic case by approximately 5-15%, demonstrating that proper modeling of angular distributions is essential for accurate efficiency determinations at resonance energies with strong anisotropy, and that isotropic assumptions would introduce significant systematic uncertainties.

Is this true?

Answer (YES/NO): YES